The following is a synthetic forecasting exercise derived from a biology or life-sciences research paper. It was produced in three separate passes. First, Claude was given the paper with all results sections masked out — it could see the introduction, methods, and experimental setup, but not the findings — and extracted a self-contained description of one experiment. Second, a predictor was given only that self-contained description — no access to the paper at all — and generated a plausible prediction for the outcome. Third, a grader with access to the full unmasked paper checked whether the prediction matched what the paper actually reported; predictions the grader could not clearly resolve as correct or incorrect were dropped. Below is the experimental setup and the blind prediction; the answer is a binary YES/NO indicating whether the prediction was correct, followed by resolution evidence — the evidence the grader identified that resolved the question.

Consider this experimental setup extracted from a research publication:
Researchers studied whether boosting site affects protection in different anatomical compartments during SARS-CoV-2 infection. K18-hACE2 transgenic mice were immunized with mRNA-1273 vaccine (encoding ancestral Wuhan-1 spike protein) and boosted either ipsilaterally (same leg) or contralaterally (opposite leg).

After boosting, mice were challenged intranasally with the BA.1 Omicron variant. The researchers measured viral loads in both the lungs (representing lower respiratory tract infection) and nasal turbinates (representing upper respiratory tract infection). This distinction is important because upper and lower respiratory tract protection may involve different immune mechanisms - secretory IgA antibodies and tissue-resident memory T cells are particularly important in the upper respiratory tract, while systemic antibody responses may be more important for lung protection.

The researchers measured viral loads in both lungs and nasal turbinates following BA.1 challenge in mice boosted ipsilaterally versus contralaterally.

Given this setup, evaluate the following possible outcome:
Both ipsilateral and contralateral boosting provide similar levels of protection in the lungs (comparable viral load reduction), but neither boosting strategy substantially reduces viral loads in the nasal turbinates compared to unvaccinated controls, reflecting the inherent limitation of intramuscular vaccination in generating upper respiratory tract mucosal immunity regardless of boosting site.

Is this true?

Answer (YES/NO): NO